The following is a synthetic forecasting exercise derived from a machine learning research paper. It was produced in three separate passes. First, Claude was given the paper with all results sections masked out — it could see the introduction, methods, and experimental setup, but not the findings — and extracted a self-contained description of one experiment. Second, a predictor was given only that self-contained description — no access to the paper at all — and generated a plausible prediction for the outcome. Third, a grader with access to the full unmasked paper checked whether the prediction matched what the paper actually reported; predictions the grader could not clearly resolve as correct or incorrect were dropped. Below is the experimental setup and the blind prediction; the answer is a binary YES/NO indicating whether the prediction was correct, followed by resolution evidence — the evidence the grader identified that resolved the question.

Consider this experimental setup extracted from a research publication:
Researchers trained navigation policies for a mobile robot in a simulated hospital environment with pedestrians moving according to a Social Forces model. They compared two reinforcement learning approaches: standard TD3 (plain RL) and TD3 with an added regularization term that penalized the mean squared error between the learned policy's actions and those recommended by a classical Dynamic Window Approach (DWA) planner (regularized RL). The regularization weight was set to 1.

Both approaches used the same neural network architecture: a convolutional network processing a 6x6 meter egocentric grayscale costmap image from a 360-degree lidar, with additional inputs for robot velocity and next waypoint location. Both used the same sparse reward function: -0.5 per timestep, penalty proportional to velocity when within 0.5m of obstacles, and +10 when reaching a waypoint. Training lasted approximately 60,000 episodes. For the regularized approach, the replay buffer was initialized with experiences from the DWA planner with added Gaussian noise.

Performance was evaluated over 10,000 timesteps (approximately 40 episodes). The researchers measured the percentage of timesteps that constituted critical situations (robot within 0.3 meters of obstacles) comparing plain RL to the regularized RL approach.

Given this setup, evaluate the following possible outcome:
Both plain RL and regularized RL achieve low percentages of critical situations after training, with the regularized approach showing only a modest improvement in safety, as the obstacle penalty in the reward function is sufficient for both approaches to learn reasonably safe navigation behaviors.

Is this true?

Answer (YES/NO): NO